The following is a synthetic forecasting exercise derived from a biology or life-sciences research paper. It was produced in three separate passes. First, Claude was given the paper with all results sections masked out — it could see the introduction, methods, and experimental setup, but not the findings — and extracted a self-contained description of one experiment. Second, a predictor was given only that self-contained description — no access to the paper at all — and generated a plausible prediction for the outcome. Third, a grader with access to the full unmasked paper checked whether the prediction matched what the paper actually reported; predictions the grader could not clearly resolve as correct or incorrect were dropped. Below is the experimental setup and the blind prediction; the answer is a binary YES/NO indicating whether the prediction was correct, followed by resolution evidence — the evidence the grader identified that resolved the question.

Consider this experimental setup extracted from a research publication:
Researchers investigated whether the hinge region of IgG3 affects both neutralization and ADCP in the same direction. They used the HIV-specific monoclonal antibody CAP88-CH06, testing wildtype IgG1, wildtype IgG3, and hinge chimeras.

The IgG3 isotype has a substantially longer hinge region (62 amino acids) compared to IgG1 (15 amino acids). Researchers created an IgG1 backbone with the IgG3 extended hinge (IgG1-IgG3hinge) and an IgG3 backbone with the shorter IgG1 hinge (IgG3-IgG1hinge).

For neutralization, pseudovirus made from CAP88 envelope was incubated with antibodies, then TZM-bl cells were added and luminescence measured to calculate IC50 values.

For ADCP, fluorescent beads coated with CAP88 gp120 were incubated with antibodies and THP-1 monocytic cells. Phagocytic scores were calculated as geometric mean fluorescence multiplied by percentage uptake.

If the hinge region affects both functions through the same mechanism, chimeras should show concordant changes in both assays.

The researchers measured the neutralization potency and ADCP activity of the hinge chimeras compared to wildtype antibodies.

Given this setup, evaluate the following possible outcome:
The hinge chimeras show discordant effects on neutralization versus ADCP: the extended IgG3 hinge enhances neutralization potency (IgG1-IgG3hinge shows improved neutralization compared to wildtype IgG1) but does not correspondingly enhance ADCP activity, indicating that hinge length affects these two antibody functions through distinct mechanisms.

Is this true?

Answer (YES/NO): NO